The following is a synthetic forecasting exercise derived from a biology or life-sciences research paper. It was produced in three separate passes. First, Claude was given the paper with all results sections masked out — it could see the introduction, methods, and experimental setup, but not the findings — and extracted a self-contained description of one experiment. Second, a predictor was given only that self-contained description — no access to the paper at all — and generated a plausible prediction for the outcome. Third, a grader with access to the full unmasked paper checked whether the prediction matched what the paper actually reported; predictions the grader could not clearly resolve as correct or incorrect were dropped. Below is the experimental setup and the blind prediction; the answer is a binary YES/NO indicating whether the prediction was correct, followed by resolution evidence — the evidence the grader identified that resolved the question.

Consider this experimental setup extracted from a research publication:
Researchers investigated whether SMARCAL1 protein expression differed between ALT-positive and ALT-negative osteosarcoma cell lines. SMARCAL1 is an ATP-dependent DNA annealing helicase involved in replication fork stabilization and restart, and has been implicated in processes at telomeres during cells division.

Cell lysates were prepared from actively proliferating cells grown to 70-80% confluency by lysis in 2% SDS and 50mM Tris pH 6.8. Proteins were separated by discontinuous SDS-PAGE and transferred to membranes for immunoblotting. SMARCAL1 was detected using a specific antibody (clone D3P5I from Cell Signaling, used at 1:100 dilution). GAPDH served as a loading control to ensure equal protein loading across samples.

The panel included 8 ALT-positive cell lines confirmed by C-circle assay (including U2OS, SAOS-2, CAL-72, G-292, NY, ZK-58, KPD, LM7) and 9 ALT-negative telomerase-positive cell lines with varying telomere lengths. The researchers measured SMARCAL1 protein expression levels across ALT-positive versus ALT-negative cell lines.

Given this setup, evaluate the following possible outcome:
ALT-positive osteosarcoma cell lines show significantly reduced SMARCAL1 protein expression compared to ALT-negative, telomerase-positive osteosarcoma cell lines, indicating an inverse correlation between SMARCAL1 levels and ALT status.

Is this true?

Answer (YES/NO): NO